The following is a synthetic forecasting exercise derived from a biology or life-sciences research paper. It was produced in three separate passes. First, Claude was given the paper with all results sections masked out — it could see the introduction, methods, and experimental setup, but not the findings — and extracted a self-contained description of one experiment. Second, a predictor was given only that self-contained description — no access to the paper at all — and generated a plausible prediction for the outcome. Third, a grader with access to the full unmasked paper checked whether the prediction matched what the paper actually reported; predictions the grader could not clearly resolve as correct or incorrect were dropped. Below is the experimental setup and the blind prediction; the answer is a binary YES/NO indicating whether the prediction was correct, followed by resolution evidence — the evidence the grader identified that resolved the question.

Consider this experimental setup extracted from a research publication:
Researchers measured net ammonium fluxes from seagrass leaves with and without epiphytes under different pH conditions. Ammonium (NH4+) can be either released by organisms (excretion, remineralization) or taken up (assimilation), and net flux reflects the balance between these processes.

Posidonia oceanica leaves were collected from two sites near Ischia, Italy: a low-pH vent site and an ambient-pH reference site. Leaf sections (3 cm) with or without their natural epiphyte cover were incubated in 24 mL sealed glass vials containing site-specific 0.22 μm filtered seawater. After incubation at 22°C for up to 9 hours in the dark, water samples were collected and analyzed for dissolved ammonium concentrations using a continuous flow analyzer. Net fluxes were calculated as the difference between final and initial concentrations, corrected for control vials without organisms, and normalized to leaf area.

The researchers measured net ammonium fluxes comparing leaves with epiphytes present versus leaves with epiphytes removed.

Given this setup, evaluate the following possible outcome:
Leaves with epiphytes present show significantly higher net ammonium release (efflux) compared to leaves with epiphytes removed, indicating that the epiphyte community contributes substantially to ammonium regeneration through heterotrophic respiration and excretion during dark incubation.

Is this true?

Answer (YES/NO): NO